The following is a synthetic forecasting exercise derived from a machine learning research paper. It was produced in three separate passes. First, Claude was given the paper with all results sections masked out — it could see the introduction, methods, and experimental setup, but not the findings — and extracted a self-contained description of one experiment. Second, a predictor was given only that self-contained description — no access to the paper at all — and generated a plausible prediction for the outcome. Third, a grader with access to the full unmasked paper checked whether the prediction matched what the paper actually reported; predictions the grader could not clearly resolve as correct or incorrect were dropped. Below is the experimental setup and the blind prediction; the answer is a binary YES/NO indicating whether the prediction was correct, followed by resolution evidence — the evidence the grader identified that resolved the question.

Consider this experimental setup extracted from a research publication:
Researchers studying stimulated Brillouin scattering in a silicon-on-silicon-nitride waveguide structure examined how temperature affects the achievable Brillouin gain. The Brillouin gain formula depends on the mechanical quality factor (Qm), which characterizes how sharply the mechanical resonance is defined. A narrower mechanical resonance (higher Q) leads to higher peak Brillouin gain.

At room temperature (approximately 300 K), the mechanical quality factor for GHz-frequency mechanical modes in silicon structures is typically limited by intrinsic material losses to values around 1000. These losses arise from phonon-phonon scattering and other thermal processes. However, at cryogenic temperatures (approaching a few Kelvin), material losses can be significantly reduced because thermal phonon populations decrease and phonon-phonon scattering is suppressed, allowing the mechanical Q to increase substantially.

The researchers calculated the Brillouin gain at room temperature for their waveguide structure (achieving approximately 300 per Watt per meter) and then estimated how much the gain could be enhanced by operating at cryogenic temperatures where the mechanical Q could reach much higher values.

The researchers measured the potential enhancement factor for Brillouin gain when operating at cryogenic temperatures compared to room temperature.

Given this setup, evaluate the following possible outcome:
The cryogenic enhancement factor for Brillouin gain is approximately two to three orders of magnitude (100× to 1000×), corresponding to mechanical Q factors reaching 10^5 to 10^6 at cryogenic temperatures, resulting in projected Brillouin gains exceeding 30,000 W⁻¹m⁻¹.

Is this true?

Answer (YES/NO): YES